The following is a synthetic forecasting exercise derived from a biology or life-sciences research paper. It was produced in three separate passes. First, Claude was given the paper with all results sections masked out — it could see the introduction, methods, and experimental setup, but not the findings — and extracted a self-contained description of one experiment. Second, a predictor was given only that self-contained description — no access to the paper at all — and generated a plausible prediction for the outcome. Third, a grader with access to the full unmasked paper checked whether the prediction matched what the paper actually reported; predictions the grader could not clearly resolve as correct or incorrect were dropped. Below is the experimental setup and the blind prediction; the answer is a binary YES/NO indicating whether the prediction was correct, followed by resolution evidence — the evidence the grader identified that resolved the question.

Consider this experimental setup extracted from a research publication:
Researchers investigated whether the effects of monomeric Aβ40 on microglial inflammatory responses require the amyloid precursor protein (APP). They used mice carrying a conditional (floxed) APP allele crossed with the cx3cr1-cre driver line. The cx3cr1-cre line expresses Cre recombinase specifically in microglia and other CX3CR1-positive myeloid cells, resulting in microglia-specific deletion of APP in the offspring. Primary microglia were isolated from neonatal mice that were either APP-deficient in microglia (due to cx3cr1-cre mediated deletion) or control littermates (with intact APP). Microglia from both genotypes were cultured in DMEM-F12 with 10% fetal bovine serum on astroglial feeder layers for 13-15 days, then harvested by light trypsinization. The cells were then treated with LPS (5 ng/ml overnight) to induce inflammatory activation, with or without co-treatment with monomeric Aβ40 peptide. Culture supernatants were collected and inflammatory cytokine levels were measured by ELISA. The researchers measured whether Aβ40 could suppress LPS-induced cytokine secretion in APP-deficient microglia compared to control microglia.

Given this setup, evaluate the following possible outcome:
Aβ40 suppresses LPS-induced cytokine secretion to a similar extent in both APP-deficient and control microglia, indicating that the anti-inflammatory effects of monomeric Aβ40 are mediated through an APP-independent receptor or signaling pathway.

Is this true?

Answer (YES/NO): NO